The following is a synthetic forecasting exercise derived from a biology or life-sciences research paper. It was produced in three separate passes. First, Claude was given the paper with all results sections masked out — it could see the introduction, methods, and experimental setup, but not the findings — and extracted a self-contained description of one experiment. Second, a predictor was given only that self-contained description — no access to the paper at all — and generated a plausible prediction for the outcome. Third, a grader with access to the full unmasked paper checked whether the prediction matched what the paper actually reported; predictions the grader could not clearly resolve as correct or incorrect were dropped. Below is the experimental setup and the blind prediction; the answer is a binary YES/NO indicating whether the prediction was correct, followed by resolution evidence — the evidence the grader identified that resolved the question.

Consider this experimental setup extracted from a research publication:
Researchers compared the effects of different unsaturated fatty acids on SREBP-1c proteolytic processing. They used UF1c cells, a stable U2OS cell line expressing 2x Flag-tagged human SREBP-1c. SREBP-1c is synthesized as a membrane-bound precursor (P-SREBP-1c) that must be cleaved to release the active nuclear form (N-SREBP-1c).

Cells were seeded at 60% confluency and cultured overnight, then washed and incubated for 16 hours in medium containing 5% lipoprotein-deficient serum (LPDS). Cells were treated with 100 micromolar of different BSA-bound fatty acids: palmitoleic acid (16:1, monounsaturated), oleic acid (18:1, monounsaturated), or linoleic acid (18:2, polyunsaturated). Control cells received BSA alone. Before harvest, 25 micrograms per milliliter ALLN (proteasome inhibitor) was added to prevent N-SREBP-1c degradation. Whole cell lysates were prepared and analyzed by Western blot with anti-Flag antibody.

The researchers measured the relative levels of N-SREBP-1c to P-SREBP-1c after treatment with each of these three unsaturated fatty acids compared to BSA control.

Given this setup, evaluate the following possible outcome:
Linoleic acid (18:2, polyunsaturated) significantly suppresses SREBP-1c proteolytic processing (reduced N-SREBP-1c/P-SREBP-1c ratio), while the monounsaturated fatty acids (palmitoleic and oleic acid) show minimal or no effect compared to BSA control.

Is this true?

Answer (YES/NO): NO